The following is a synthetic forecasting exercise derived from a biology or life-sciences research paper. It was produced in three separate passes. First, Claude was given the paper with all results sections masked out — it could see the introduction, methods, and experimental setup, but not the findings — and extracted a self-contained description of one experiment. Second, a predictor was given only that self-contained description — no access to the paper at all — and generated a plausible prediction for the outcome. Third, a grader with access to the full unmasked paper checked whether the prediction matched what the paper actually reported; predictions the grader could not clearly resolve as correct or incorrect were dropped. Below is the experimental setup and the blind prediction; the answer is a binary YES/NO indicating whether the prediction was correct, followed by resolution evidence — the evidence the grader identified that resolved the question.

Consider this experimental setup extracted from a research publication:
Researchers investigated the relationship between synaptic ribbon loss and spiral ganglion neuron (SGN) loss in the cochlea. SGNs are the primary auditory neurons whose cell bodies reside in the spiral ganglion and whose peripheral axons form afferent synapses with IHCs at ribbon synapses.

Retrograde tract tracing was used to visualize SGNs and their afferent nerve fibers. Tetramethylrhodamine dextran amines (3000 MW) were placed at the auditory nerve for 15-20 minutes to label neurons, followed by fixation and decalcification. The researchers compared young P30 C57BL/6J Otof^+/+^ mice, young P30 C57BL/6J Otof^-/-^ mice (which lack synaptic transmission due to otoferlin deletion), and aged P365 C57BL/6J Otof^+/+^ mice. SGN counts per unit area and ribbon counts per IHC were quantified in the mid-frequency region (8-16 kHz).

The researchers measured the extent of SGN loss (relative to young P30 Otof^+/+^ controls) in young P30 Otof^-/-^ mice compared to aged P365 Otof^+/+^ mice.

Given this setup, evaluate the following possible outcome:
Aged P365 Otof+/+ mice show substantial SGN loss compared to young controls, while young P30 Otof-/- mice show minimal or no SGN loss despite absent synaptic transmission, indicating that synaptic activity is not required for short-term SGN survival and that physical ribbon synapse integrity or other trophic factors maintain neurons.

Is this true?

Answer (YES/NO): NO